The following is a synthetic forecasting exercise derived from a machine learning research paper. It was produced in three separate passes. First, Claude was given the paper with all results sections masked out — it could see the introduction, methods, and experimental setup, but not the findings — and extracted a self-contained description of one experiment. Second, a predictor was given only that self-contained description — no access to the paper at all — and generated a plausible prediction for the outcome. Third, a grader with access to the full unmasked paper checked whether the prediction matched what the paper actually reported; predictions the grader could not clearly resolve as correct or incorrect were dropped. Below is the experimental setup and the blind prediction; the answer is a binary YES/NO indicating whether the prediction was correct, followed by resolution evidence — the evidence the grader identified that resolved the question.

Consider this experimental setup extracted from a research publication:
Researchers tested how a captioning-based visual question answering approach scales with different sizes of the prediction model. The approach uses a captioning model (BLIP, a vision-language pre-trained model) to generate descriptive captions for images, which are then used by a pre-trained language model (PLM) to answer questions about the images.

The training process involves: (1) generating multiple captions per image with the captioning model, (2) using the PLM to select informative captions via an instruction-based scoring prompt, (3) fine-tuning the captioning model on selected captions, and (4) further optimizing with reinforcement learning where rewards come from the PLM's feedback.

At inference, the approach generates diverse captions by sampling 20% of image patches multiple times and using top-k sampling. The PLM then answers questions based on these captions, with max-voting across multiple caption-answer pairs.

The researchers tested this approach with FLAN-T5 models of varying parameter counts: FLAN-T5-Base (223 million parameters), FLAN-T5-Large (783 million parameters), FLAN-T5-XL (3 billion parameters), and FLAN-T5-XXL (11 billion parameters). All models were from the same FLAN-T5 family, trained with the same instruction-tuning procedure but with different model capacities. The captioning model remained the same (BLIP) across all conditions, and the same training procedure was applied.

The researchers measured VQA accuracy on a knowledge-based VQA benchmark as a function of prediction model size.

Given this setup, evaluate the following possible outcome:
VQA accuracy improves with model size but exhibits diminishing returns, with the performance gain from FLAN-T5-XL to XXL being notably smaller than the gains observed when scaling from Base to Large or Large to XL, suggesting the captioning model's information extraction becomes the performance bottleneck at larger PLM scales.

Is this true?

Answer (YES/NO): NO